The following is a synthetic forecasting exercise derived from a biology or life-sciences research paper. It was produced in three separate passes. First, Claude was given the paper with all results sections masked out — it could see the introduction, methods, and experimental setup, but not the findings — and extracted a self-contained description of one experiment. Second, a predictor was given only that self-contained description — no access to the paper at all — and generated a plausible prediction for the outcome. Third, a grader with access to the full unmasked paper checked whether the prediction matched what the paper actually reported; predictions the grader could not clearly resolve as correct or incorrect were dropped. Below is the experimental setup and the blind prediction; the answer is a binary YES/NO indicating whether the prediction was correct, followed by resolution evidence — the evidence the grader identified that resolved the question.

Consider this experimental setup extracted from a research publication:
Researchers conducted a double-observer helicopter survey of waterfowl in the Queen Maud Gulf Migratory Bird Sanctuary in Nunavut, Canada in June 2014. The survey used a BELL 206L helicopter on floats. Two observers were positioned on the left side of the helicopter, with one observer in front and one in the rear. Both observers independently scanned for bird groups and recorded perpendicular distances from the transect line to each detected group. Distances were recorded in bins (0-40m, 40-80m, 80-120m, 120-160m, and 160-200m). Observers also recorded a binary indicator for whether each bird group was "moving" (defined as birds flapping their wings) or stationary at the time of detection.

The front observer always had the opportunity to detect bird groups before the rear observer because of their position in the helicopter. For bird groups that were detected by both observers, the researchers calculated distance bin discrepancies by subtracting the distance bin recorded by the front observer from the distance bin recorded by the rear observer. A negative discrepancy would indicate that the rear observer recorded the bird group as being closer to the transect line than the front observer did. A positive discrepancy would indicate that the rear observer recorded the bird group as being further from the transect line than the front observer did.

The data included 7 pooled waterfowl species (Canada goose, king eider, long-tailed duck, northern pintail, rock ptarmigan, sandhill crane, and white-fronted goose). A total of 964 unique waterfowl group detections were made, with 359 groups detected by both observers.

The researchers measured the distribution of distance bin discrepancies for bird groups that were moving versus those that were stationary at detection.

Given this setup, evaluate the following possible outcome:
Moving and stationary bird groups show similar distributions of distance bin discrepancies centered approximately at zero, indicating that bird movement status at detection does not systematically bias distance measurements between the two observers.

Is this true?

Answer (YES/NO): NO